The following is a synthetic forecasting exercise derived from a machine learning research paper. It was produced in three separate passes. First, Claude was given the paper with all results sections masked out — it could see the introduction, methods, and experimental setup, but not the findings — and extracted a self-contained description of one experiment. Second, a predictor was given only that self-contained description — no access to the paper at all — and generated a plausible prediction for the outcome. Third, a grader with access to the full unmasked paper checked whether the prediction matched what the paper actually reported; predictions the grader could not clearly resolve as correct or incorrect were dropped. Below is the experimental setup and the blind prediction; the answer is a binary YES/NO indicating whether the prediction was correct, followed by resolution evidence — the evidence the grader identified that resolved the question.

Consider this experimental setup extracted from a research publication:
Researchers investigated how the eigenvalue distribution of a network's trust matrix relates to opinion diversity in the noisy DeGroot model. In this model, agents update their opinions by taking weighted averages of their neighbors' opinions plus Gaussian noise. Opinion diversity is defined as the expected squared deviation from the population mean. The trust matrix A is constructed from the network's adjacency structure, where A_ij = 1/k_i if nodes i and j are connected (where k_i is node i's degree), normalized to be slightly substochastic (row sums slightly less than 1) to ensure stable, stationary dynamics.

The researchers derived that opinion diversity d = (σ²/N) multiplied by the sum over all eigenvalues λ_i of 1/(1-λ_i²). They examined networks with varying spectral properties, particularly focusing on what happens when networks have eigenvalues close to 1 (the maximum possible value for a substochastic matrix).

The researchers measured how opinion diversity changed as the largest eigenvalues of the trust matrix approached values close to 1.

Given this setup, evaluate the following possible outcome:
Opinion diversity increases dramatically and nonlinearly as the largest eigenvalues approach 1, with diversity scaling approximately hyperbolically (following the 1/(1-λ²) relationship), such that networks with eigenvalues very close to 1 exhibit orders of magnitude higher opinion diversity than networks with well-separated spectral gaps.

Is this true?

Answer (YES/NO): YES